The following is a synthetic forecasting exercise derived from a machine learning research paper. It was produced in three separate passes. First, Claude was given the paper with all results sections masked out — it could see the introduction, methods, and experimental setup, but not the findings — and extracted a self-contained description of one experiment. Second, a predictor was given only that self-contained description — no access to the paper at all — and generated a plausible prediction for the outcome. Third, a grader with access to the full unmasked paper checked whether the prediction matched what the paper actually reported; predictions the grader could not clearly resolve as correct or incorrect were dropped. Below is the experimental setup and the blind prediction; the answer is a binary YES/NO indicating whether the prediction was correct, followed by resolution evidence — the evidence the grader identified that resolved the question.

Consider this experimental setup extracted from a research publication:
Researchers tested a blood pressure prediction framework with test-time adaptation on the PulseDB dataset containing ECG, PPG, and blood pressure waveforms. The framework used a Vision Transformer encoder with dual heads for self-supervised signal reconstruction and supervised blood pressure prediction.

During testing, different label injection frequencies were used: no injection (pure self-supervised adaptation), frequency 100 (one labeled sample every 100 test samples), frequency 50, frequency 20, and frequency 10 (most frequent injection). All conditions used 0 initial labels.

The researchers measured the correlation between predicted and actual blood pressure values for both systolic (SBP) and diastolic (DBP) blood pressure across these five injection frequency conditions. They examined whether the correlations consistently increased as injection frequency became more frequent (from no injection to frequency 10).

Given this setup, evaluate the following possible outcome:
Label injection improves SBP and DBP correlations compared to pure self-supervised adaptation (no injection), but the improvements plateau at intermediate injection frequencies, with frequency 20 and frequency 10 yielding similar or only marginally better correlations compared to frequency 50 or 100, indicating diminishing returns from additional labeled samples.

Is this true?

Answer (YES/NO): NO